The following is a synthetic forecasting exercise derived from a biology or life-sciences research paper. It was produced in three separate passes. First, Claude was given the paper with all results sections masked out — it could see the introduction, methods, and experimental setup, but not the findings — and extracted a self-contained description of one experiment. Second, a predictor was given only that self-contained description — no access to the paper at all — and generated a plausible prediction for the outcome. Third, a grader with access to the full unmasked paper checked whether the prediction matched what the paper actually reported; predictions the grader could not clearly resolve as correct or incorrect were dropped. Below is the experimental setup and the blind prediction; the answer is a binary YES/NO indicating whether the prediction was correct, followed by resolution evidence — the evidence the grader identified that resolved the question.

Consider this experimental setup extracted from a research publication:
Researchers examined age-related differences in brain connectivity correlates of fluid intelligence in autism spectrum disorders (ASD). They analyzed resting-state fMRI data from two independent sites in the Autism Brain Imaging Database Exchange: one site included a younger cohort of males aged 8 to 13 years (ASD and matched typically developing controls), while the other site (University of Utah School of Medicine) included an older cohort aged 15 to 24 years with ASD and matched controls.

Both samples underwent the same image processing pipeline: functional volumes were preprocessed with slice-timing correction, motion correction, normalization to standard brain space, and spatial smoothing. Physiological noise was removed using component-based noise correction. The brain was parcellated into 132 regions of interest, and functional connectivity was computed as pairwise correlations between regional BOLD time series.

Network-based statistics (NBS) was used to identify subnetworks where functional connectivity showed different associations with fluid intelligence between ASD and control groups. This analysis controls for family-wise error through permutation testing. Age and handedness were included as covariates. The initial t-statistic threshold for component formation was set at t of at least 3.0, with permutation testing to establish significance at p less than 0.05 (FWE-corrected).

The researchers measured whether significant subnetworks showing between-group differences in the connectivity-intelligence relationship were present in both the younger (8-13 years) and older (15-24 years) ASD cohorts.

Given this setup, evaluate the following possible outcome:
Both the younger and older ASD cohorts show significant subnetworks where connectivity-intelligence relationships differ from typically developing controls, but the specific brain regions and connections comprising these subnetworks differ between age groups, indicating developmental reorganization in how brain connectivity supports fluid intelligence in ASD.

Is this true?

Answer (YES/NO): NO